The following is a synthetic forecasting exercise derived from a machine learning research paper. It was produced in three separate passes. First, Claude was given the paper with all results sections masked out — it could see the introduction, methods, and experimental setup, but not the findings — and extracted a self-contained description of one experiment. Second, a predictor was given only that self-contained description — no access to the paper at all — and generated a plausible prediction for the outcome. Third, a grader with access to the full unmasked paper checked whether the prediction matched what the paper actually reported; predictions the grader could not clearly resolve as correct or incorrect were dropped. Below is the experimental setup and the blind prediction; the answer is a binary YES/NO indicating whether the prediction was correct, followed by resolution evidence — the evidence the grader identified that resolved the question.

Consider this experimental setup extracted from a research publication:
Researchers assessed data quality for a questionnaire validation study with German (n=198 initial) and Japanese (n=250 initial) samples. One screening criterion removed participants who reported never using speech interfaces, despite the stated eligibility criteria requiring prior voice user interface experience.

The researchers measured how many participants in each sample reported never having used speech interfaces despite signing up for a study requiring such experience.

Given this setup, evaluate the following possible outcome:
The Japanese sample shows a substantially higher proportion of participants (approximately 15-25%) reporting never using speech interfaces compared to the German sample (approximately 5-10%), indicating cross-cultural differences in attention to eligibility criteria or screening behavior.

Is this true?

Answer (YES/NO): NO